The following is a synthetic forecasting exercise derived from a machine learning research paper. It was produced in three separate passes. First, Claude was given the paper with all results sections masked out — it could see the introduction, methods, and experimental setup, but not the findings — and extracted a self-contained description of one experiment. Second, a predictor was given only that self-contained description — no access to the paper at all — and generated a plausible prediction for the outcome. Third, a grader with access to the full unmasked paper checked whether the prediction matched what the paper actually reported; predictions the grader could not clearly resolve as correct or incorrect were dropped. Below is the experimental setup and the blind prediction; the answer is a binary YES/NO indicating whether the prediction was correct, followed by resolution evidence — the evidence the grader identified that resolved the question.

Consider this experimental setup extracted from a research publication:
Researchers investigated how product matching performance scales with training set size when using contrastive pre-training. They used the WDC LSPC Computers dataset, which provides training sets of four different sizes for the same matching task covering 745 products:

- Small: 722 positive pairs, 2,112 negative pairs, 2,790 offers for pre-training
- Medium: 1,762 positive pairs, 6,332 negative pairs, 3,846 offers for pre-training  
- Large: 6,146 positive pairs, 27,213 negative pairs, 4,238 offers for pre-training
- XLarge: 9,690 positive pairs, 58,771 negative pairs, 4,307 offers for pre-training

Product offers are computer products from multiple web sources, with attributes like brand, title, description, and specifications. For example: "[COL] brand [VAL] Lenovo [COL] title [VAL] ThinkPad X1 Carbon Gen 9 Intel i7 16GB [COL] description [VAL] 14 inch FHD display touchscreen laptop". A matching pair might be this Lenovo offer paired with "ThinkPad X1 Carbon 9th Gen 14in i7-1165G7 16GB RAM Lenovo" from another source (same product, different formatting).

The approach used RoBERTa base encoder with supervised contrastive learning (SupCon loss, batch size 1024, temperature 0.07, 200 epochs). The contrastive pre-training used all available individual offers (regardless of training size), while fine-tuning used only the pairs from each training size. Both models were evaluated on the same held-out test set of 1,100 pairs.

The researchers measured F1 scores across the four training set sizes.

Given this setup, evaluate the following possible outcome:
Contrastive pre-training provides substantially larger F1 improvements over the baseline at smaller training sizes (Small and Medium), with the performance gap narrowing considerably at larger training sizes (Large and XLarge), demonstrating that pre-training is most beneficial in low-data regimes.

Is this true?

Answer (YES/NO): YES